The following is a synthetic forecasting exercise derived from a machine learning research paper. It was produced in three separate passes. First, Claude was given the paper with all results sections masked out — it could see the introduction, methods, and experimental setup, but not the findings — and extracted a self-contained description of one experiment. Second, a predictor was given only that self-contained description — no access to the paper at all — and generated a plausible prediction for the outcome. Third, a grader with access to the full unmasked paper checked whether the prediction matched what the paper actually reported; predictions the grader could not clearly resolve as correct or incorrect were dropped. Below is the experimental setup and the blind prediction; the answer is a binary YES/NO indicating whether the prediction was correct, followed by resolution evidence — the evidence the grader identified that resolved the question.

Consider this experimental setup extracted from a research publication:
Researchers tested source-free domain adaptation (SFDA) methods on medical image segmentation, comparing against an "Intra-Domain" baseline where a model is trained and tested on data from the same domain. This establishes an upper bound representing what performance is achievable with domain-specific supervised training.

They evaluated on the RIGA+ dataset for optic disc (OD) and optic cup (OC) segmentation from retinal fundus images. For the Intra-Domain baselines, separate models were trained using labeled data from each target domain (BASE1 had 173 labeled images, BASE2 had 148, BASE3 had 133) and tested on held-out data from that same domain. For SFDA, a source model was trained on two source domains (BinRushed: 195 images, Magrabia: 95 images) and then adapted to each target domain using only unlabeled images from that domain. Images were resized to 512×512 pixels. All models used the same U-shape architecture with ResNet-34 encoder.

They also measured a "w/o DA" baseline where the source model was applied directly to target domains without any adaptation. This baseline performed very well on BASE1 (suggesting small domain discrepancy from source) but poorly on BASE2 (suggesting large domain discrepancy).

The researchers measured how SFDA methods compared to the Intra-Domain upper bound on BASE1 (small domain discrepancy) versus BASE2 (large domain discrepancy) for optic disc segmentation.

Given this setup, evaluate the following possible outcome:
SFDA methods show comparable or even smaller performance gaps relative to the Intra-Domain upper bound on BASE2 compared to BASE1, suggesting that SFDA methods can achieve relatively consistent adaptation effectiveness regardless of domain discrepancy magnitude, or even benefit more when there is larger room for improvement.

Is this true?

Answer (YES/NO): NO